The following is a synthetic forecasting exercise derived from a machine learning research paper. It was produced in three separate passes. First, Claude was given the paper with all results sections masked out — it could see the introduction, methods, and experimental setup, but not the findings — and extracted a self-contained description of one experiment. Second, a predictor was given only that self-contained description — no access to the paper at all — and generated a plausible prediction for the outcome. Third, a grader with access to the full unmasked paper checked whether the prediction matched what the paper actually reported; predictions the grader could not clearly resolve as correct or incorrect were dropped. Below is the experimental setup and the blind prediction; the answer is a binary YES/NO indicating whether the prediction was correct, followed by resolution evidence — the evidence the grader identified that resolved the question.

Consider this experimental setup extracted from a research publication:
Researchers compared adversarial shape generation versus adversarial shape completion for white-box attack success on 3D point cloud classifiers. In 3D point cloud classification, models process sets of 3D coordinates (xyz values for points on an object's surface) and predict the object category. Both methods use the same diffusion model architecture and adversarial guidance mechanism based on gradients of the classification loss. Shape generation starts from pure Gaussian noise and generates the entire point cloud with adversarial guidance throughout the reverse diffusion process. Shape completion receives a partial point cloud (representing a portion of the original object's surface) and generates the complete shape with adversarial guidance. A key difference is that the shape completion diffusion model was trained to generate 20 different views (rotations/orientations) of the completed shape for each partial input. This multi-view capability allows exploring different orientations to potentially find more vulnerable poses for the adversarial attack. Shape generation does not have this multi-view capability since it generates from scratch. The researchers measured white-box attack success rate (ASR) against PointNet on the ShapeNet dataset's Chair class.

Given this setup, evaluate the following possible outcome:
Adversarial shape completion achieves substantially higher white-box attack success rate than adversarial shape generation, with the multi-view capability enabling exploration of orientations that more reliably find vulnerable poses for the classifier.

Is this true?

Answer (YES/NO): YES